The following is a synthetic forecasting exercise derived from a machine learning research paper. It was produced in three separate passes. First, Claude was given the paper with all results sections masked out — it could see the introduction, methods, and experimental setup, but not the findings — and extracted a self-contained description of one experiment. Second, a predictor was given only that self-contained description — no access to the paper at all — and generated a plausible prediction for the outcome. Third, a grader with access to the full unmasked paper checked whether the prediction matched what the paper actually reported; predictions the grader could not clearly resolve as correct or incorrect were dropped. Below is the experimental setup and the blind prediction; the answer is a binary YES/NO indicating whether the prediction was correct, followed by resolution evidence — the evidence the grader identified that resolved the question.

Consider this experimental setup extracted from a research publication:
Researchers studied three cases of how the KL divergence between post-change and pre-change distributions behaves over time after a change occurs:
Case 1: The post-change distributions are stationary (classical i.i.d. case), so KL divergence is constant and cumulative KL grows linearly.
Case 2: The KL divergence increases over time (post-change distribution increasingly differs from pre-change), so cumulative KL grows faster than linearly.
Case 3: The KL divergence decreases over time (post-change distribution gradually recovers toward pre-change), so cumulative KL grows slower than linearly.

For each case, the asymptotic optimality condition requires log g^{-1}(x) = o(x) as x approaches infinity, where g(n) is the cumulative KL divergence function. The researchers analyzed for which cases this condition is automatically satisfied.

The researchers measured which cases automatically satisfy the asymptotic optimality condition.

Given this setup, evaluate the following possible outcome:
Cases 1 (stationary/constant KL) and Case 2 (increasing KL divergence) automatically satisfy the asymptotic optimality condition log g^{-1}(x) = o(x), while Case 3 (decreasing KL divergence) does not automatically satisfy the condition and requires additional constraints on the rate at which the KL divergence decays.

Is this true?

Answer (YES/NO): YES